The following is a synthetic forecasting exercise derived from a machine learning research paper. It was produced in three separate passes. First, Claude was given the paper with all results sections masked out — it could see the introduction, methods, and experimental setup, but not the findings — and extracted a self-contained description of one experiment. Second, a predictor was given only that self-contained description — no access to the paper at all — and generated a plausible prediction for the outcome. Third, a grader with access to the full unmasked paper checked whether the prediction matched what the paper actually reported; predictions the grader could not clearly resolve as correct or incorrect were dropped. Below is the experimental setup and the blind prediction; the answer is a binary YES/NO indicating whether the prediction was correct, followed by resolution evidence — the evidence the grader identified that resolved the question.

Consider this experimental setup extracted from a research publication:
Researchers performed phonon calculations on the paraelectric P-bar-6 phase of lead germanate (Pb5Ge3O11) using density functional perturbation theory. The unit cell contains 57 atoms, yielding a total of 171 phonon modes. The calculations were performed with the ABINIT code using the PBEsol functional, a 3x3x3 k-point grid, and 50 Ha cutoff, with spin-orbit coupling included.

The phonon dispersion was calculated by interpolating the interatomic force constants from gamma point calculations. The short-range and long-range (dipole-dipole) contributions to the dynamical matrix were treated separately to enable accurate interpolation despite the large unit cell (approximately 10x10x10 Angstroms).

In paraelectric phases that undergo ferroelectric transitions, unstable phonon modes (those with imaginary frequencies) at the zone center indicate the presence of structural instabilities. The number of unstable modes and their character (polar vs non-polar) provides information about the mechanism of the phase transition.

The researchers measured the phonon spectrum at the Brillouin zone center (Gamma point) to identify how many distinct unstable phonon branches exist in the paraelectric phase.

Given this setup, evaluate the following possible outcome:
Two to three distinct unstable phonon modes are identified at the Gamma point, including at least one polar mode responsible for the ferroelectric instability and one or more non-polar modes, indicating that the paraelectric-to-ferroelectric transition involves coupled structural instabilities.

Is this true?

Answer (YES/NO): NO